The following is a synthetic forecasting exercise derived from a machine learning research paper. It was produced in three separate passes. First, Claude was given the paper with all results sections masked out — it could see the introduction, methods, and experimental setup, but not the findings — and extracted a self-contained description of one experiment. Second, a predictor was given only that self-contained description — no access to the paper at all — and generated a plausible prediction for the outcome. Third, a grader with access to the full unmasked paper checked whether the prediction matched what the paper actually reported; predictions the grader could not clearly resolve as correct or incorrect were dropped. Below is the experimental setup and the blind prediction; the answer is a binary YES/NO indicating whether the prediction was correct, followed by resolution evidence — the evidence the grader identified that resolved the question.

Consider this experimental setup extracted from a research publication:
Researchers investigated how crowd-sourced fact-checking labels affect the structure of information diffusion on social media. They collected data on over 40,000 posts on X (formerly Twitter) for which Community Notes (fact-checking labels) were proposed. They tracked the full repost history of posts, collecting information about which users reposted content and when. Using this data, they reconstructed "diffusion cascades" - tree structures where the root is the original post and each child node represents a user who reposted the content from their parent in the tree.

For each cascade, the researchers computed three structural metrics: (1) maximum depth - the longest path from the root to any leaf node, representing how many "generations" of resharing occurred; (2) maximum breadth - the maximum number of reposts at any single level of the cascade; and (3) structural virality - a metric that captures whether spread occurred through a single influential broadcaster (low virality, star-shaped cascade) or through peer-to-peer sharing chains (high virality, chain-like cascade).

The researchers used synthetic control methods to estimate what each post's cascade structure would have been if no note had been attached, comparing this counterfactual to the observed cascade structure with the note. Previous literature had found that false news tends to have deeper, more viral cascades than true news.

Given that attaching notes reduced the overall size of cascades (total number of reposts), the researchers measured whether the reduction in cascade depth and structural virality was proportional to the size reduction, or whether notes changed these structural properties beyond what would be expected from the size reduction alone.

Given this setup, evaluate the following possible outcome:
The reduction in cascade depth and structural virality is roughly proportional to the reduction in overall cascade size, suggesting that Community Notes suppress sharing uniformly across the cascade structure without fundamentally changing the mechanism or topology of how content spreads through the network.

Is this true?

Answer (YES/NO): NO